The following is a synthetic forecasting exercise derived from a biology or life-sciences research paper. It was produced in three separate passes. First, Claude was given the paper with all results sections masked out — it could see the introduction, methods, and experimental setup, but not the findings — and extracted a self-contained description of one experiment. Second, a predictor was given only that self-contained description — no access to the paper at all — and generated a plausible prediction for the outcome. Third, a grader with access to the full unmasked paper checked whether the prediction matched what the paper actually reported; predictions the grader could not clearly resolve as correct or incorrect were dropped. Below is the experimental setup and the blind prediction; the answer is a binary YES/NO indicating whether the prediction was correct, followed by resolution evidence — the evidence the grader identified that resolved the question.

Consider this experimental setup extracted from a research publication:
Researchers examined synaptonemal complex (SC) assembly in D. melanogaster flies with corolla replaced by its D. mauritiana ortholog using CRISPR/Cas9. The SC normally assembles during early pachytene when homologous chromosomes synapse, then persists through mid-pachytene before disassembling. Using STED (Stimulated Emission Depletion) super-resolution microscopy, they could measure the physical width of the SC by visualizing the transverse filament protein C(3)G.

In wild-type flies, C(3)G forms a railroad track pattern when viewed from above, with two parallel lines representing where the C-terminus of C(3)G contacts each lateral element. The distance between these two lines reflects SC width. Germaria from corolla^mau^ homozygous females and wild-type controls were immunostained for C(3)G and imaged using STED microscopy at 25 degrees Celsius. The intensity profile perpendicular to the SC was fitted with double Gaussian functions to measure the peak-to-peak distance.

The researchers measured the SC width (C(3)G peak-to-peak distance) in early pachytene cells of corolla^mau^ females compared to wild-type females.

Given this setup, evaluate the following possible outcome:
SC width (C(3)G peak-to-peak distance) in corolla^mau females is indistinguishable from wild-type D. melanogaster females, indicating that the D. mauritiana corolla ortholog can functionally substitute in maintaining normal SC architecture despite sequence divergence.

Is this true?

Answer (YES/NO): YES